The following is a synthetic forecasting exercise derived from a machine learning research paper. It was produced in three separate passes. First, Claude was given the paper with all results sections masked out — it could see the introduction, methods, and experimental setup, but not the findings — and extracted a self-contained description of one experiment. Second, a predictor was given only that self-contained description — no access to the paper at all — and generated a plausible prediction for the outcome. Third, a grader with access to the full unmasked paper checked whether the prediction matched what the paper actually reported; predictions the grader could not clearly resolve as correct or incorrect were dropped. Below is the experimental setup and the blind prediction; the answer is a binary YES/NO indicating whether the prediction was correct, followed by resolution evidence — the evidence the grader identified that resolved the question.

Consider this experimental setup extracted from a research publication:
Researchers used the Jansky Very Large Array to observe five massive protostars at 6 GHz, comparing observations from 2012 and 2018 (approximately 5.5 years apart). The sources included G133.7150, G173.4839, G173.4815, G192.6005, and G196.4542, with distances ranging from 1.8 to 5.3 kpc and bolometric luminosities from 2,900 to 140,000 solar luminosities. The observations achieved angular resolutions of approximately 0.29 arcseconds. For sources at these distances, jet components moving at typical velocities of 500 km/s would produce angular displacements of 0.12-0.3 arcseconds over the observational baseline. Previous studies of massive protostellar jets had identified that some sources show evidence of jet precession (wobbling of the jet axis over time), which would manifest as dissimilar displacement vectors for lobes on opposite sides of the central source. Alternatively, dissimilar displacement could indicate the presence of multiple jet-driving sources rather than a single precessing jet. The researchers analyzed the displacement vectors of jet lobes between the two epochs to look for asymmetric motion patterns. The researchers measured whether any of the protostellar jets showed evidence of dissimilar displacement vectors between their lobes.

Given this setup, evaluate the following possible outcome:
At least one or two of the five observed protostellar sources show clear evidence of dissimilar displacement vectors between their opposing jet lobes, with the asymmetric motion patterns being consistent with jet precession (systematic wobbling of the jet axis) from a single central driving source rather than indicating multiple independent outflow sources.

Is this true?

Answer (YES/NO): NO